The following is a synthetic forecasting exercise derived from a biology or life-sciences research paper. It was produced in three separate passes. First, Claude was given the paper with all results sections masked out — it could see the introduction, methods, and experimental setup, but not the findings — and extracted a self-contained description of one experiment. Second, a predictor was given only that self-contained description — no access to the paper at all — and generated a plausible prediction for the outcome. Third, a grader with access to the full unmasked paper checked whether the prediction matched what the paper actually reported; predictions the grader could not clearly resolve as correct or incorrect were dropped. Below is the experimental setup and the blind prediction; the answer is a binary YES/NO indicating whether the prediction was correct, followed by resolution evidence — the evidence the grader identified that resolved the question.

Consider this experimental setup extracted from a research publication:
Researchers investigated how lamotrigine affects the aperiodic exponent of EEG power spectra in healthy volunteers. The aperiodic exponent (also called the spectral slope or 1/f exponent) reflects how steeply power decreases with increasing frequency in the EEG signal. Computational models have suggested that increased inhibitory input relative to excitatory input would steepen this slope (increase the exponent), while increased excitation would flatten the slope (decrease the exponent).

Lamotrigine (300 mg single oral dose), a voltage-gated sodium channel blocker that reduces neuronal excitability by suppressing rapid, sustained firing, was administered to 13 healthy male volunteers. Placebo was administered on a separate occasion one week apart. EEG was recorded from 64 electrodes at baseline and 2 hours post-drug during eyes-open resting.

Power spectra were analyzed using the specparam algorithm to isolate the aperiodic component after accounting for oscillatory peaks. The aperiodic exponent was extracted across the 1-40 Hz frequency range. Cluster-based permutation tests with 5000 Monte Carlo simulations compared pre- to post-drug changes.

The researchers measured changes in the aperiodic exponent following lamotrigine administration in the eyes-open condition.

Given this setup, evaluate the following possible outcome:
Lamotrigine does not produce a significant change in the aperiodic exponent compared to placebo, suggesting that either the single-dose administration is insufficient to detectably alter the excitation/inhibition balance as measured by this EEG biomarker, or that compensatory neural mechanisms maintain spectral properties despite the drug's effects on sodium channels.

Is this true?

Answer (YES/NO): YES